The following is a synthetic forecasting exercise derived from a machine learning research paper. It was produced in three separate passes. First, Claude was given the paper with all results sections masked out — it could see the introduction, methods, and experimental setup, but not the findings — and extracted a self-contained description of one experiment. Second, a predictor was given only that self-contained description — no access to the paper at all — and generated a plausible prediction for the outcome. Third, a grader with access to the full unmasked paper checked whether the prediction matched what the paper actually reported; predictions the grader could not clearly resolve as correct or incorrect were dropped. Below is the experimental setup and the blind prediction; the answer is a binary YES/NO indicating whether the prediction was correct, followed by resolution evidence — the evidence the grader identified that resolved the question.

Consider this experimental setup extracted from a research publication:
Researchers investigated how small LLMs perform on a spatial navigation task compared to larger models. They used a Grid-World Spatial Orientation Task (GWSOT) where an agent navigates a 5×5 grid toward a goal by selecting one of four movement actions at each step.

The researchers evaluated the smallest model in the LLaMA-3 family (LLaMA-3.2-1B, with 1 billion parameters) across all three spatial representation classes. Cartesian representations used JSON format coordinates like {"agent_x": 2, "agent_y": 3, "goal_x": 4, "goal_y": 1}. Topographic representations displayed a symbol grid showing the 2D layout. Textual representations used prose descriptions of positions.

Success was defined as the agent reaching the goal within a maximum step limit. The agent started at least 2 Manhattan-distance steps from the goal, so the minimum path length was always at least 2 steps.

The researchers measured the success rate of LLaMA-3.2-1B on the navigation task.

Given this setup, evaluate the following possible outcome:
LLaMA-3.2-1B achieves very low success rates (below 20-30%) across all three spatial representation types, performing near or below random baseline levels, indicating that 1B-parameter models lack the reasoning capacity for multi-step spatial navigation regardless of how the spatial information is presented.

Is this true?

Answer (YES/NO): NO